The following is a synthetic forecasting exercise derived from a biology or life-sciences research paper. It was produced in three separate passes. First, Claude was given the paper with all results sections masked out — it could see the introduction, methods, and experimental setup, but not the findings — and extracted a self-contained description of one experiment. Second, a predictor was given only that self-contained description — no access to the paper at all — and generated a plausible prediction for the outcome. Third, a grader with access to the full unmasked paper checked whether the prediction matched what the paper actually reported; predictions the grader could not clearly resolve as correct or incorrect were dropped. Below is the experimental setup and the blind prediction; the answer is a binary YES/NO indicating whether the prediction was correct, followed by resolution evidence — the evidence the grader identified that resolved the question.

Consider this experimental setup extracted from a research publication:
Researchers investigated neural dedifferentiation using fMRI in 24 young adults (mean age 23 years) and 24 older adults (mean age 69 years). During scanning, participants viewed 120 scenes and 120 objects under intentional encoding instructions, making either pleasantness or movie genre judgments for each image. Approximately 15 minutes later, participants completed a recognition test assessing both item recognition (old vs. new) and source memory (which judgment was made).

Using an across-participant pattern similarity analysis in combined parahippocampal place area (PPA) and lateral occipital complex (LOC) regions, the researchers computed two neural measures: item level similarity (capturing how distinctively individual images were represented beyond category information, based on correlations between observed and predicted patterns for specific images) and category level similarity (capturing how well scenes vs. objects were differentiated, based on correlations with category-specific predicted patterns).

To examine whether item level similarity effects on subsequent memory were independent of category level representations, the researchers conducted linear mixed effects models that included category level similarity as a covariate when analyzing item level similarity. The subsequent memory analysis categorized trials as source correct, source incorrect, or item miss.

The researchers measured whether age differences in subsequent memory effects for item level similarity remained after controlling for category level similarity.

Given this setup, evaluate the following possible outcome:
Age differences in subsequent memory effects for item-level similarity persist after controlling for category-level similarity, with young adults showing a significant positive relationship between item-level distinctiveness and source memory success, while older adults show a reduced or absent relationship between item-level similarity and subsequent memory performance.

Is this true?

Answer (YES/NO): YES